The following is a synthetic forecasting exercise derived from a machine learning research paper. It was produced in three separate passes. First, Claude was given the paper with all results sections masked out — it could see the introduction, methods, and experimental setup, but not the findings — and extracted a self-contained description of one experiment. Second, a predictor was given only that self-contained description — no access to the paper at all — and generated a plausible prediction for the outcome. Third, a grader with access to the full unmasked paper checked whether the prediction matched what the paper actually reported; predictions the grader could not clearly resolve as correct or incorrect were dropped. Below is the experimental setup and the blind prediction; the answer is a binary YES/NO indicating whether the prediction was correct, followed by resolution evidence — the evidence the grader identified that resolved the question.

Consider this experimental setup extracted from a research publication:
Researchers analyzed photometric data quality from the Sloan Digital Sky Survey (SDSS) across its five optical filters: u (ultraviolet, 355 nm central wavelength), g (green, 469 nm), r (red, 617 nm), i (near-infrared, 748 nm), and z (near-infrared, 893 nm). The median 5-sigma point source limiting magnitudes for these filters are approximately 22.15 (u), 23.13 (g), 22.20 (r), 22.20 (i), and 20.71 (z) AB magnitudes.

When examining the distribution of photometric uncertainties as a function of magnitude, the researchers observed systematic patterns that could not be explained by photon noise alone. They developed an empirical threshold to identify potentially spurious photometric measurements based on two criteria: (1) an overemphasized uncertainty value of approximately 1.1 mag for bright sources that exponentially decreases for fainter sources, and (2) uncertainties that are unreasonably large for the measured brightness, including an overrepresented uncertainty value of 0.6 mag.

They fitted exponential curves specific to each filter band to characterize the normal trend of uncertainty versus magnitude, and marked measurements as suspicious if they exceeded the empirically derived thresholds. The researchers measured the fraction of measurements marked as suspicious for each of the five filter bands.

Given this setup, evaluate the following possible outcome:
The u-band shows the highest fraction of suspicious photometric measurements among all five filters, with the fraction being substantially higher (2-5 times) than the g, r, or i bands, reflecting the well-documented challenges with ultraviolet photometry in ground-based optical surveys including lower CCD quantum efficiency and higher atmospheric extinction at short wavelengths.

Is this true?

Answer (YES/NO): NO